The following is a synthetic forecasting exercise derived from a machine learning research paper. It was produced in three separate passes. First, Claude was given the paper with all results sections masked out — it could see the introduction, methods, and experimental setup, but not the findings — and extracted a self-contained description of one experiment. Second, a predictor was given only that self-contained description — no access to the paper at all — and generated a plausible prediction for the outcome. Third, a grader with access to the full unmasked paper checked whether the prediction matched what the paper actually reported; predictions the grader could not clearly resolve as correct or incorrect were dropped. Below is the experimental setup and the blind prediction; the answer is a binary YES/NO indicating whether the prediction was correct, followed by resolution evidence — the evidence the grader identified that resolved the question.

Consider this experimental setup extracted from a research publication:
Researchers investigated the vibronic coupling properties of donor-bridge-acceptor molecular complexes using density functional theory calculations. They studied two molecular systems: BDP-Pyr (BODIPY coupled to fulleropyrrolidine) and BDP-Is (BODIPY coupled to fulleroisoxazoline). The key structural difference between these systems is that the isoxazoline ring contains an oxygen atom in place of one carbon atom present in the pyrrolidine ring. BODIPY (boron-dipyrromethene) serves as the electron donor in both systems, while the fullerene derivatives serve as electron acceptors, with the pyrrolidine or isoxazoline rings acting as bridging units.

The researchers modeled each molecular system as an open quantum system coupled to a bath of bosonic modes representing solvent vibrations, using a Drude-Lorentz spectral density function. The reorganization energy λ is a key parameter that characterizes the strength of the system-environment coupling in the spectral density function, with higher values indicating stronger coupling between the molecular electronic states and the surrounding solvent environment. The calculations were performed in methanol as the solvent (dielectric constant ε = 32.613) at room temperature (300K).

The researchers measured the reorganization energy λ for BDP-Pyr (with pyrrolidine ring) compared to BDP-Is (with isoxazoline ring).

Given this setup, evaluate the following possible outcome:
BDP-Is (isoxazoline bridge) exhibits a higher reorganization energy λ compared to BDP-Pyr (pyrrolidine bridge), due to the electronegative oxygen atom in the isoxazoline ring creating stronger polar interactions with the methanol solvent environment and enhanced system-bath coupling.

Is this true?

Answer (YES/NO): NO